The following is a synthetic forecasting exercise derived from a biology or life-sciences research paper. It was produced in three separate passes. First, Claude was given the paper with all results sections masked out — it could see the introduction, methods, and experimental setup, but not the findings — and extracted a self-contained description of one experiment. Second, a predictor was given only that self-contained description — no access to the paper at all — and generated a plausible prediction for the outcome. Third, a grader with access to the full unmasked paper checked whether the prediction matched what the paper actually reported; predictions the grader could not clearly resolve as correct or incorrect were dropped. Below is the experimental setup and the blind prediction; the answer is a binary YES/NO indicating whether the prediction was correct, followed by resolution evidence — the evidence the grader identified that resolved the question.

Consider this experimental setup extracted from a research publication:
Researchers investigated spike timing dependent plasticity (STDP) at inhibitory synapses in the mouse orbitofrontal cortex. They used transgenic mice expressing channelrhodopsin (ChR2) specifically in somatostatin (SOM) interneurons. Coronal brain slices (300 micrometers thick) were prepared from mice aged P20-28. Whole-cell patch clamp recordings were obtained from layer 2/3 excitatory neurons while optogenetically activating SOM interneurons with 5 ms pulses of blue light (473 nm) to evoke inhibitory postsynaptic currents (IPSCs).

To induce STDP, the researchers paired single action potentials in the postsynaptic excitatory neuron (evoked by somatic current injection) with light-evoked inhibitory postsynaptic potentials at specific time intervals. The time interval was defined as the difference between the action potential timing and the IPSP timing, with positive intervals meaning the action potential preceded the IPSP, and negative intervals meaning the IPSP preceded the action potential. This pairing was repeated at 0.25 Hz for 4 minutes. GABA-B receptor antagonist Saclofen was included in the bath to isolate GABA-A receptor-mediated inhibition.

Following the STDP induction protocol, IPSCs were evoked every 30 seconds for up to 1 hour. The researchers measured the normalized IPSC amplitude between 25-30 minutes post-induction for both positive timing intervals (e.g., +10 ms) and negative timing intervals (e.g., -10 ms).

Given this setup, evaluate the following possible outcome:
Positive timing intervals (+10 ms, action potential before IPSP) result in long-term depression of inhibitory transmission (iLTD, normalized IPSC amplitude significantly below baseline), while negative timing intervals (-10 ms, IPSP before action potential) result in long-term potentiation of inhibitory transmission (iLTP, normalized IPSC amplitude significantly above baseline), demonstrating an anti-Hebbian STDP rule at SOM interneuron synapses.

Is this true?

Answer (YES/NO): NO